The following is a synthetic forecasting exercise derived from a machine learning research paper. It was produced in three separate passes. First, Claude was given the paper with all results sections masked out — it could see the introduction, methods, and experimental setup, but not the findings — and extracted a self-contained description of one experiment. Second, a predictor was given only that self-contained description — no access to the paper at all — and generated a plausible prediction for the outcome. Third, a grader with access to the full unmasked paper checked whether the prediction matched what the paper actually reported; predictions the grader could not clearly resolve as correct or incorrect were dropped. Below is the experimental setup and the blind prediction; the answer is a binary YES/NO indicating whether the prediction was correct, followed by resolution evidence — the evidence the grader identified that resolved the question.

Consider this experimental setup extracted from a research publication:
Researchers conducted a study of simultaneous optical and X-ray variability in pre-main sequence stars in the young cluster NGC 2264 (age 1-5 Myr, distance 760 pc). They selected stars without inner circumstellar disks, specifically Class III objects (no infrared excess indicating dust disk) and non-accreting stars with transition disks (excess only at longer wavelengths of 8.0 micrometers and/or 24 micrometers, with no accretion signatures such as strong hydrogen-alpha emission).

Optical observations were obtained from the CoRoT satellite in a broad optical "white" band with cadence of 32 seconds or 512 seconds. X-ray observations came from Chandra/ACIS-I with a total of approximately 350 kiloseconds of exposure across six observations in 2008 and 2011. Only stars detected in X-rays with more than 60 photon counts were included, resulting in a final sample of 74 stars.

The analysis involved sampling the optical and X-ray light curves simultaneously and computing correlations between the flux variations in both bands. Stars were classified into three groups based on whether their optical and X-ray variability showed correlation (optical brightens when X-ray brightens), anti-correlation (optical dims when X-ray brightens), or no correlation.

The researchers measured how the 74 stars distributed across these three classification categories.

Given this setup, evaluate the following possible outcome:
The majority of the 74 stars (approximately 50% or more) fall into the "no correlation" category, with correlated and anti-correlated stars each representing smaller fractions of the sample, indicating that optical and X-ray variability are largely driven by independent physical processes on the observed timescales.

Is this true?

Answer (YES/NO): NO